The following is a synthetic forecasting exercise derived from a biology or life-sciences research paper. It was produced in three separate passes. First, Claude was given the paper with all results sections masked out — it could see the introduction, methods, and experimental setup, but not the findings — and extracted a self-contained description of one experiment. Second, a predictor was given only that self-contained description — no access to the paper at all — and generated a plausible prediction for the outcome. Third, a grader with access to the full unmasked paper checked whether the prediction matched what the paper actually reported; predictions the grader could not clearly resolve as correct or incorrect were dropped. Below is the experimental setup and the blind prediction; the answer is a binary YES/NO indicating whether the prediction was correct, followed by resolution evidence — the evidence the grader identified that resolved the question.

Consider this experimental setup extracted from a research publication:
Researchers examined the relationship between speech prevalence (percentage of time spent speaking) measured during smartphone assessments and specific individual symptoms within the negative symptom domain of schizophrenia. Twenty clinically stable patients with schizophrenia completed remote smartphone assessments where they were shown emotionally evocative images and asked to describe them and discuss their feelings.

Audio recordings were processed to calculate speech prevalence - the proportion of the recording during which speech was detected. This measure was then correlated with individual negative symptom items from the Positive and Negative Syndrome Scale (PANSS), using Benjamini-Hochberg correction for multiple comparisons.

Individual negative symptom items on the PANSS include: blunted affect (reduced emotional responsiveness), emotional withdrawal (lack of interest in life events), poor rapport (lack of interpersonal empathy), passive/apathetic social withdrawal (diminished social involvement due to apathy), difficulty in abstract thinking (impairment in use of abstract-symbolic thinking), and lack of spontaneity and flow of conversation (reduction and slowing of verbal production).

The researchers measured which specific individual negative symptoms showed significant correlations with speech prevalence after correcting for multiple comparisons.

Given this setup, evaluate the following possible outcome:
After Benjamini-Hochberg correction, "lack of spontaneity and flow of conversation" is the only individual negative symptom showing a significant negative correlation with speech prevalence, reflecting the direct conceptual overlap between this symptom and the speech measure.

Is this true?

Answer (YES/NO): NO